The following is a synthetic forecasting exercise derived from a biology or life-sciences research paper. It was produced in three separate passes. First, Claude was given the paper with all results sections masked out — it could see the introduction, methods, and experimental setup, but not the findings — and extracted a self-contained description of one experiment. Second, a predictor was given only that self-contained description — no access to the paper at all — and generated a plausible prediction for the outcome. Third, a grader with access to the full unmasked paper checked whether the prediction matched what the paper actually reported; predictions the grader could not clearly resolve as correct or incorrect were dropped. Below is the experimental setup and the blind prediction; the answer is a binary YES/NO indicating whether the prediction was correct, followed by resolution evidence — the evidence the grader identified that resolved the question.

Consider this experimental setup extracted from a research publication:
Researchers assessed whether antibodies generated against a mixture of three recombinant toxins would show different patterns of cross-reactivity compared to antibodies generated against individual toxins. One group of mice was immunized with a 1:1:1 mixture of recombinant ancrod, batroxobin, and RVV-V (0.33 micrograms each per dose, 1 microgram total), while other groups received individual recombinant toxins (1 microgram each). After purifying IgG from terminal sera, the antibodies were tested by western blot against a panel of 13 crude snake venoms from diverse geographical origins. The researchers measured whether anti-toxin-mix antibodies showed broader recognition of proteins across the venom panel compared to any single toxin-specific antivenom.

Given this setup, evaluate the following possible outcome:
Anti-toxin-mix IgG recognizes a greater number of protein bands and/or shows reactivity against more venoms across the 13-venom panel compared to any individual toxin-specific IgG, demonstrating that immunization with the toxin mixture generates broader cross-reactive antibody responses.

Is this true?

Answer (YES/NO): NO